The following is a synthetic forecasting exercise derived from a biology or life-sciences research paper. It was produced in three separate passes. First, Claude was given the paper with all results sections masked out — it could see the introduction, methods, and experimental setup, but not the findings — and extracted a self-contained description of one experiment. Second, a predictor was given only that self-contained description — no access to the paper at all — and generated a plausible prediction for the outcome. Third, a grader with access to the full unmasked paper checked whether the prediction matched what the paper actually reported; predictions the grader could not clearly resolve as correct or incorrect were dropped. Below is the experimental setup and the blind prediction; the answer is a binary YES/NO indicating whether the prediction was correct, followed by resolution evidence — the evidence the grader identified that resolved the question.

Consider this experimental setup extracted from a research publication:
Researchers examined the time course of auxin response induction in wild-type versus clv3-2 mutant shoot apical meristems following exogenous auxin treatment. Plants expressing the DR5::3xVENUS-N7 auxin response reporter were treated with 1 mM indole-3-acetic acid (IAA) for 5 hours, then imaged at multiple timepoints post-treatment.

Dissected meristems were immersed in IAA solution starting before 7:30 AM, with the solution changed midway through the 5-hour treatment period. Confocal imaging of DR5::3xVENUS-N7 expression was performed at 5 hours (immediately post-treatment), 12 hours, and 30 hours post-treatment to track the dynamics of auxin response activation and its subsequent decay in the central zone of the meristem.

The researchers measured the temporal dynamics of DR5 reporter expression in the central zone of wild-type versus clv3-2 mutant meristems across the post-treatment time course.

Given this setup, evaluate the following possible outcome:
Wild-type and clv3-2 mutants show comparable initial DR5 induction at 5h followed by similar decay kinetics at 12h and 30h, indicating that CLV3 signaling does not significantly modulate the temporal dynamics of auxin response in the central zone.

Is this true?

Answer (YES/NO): NO